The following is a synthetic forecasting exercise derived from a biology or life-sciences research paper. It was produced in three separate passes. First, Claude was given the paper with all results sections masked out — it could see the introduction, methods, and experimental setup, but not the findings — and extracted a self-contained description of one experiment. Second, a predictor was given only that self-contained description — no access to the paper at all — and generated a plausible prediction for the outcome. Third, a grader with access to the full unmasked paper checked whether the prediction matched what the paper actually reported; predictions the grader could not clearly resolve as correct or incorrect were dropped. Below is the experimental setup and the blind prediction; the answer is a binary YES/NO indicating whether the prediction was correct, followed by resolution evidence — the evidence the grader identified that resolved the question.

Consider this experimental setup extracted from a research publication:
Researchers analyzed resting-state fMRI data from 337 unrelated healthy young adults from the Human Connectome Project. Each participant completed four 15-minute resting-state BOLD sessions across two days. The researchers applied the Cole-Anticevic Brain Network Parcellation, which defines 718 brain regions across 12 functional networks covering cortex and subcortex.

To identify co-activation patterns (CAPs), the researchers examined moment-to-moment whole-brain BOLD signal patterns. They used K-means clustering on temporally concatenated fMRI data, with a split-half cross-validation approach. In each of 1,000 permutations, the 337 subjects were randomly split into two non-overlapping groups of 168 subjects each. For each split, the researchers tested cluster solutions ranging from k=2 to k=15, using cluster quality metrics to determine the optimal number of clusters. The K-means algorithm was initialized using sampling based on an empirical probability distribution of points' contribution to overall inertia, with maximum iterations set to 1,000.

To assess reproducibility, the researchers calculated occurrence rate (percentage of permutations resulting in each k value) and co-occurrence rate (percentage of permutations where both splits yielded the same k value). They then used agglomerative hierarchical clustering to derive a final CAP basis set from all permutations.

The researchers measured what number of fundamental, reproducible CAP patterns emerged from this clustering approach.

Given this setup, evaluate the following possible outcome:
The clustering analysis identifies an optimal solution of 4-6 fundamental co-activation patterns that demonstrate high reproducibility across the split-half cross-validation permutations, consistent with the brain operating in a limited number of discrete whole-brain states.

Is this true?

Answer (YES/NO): YES